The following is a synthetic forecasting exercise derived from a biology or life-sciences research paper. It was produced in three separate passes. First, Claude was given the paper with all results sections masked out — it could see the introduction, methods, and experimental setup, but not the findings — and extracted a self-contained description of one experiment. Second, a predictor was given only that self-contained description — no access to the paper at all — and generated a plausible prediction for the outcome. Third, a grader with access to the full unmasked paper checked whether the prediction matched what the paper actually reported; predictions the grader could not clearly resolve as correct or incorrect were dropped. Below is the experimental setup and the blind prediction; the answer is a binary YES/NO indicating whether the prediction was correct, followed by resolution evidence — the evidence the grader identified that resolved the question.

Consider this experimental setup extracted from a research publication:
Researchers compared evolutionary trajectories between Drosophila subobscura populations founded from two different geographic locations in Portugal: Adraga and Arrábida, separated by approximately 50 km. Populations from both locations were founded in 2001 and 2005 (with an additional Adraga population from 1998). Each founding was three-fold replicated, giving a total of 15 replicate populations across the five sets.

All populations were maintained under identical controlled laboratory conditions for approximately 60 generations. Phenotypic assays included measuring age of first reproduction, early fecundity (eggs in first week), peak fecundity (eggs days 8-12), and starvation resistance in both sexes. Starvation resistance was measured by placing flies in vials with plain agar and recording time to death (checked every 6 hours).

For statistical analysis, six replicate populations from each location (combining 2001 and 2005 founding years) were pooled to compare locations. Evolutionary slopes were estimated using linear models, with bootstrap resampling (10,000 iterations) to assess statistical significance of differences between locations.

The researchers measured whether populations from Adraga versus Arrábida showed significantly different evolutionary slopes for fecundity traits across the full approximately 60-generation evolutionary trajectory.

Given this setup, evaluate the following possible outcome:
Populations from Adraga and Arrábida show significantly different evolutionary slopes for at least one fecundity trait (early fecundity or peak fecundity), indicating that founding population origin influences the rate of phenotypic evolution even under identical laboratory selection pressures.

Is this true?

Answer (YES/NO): YES